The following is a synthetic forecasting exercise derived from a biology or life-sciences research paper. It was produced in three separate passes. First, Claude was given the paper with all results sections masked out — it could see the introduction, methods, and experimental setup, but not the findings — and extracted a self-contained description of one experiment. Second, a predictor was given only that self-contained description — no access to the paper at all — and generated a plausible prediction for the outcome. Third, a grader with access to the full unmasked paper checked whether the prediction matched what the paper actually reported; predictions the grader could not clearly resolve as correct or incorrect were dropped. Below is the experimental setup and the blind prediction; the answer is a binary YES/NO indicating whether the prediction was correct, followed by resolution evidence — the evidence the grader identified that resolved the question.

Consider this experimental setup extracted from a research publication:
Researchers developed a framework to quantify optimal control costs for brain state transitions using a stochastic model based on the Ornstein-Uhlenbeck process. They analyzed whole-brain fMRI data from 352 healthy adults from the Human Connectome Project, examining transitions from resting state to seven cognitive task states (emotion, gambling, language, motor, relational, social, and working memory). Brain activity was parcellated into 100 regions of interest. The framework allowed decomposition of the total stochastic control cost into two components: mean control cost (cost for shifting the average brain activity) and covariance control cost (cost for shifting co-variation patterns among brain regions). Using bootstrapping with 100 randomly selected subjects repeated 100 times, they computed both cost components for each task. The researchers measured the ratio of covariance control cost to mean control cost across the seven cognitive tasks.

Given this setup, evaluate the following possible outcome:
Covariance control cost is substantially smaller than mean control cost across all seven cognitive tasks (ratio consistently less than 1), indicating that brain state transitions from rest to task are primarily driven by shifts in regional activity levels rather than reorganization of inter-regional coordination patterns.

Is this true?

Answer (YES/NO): NO